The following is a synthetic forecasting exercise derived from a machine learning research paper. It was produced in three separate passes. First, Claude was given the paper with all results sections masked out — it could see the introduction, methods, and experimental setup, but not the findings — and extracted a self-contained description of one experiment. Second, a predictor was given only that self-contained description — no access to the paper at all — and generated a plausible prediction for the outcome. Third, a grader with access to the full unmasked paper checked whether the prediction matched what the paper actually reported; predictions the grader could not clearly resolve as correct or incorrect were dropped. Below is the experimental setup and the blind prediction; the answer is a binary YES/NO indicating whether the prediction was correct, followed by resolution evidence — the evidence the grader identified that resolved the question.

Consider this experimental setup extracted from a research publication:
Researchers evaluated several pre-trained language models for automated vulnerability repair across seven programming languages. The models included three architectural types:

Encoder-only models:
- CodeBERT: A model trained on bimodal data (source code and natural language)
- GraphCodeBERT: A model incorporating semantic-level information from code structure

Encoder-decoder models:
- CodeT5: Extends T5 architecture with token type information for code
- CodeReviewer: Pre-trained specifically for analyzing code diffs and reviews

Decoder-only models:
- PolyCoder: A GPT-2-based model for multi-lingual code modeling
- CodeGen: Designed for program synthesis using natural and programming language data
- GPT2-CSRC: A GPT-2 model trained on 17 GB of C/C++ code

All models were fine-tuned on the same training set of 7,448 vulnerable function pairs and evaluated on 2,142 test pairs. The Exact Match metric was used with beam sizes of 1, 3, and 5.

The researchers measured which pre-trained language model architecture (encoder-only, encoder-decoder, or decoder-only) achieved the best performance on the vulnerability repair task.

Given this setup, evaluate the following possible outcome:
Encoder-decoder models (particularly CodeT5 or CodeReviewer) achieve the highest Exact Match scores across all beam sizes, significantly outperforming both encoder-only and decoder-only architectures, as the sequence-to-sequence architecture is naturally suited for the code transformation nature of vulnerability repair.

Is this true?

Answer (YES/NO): YES